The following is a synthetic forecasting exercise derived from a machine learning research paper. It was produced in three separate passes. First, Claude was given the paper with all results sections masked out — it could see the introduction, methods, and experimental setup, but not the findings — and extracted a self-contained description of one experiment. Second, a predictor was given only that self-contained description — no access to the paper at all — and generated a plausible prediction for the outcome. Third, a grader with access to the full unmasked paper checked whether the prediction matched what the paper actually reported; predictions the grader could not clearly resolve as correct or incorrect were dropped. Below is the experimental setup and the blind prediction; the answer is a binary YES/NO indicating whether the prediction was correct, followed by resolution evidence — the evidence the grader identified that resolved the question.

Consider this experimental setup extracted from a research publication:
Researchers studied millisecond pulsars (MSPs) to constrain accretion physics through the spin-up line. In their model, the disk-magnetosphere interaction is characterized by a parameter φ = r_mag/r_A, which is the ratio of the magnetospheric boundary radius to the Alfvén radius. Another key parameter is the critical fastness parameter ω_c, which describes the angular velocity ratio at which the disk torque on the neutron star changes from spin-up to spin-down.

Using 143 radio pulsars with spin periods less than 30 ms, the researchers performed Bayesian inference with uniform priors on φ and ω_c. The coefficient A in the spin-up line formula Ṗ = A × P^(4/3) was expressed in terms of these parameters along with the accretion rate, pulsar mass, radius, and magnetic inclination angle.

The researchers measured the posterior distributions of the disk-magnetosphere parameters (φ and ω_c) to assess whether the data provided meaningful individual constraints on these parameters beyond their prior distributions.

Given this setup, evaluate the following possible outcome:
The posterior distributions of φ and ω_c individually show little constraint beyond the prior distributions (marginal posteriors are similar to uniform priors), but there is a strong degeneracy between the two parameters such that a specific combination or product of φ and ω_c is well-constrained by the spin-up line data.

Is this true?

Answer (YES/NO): NO